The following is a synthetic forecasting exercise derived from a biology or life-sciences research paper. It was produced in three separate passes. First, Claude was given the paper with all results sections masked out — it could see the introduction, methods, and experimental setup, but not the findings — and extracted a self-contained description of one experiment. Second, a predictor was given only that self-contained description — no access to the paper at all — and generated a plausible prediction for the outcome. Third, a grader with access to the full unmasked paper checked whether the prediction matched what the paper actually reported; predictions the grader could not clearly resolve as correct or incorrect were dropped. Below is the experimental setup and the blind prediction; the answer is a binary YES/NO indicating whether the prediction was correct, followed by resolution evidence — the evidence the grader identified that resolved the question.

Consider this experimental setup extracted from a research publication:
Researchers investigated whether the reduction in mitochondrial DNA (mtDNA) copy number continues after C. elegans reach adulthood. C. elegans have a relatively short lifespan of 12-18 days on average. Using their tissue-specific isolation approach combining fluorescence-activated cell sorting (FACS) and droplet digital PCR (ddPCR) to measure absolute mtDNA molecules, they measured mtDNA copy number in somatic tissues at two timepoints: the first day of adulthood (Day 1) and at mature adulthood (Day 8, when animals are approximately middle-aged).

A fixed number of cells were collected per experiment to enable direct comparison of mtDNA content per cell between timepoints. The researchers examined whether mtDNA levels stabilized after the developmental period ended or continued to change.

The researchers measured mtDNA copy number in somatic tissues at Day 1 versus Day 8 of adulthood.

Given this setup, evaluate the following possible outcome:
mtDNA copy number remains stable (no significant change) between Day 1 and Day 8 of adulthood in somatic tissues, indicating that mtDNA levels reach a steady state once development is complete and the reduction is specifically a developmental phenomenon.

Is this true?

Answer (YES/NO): NO